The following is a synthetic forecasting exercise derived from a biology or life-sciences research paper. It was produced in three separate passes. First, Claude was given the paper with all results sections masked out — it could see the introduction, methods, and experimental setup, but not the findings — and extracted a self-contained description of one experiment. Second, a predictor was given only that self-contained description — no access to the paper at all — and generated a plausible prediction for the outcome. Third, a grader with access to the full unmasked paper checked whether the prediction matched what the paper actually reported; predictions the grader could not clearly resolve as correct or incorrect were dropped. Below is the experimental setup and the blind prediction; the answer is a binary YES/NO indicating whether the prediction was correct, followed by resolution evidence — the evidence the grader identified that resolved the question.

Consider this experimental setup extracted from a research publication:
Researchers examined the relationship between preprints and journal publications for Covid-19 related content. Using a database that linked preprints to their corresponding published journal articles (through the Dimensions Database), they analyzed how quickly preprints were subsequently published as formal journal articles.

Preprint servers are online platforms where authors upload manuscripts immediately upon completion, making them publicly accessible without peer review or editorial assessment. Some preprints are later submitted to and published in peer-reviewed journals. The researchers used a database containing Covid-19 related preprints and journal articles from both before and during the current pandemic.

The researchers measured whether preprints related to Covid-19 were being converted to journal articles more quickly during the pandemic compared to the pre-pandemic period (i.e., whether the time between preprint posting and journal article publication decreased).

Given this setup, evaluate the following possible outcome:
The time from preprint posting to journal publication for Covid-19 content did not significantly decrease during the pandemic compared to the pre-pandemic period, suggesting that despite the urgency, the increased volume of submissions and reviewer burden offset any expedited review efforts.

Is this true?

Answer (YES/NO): YES